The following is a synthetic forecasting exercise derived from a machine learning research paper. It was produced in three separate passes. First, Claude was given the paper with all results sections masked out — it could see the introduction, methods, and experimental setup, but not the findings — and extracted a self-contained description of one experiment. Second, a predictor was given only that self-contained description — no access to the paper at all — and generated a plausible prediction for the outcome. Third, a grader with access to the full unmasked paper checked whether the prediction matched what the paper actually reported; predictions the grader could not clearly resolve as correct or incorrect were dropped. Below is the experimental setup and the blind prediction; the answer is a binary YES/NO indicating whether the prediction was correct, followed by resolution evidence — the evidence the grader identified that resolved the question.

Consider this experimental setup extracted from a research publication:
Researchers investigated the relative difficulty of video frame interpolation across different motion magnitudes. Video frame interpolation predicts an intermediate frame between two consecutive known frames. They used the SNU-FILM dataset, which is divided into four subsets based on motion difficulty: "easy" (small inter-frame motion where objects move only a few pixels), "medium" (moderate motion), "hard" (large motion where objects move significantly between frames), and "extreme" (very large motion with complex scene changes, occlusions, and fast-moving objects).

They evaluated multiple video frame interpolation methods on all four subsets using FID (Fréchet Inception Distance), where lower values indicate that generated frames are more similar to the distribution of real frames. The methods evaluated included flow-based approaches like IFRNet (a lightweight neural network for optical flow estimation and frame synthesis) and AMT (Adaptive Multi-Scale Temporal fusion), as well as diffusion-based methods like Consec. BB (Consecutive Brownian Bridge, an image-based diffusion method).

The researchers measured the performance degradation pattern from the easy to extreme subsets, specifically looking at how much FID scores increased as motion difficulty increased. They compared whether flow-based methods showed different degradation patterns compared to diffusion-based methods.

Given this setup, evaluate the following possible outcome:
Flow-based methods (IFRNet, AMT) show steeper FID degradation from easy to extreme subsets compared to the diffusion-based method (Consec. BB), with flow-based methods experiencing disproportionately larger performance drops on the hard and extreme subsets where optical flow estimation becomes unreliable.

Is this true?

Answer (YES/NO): NO